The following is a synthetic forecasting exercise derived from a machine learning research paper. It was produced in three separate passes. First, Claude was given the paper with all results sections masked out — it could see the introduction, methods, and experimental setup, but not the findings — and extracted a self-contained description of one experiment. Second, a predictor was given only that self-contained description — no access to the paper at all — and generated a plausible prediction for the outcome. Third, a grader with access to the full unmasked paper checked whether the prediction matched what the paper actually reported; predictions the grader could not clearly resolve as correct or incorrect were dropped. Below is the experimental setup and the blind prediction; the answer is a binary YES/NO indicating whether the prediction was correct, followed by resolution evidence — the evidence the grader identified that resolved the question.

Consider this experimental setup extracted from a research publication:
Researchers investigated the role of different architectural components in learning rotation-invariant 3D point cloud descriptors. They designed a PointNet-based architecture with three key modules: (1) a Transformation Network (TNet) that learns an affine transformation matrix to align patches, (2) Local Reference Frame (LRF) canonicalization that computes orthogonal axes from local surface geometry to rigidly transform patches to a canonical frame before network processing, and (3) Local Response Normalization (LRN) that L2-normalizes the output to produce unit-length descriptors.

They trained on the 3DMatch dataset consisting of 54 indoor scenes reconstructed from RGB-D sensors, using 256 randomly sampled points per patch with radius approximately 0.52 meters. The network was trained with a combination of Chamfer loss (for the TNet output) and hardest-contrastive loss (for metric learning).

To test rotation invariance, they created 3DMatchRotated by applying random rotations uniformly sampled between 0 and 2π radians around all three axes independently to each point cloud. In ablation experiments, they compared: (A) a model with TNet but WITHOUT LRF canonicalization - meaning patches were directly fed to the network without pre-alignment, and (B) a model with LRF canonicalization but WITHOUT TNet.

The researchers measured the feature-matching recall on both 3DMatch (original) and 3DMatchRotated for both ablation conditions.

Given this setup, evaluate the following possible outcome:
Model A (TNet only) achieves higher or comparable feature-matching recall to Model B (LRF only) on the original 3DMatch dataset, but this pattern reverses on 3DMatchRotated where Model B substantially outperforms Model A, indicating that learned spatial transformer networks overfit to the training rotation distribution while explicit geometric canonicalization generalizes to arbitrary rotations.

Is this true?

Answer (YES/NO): NO